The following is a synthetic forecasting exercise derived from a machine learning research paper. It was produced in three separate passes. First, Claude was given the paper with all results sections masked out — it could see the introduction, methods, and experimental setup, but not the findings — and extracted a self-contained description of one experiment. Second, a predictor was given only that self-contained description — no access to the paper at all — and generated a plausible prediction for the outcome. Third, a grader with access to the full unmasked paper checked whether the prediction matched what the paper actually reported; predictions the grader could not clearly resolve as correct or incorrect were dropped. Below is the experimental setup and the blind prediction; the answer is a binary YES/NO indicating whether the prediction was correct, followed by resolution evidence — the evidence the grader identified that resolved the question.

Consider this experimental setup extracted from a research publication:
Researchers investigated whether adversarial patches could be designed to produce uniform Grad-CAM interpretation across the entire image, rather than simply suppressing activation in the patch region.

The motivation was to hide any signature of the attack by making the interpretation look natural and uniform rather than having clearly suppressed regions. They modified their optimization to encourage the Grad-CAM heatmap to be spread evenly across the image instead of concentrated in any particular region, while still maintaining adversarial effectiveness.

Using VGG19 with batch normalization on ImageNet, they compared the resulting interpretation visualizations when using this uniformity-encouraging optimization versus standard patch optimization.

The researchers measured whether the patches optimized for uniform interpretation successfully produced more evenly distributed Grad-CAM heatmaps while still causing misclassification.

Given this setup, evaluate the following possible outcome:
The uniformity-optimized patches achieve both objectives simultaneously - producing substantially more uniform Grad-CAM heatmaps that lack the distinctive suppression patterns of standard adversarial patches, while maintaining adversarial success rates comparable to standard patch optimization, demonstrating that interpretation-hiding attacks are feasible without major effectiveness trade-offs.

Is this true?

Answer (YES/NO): NO